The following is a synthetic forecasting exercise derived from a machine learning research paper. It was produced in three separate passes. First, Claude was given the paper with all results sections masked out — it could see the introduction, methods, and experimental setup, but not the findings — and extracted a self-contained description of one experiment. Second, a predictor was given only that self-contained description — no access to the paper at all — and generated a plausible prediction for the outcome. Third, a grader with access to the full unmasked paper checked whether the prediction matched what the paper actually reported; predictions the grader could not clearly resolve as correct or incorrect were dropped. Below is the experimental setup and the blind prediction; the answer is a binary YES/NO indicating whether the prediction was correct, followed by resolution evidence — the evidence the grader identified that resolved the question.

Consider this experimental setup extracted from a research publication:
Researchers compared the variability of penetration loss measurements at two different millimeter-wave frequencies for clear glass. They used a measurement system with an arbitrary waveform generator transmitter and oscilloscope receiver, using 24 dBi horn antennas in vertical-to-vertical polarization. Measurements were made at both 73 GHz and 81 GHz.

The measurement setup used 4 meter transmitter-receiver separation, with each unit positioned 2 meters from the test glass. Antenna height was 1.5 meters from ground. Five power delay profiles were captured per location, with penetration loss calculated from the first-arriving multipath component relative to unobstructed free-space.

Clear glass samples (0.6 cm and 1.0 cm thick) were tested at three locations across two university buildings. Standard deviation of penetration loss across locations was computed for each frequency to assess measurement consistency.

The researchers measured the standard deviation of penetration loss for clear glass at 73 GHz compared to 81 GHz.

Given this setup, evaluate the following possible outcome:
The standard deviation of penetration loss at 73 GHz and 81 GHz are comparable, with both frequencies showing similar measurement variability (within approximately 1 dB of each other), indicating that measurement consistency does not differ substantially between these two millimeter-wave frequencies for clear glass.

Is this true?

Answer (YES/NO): NO